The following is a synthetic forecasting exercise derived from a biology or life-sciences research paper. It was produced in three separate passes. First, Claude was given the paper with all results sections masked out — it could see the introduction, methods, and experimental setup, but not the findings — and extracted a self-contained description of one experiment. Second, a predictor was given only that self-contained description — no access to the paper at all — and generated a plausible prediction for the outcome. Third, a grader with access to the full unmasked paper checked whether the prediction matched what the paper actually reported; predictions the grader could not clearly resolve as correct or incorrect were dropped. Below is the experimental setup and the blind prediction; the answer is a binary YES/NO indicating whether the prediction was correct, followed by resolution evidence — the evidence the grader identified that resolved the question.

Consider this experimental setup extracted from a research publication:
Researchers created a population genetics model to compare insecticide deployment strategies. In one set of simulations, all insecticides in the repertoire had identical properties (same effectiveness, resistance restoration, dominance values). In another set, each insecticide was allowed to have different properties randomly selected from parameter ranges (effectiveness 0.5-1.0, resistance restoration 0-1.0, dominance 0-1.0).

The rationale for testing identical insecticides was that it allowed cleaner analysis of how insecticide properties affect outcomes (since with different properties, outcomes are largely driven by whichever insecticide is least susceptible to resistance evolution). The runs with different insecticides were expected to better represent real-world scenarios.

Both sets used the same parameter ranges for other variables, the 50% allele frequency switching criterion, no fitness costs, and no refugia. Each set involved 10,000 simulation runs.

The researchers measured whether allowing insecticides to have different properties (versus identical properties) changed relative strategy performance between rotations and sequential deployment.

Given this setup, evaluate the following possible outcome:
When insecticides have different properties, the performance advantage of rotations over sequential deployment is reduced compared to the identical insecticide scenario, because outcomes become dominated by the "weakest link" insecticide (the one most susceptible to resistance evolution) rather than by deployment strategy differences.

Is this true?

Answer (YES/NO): NO